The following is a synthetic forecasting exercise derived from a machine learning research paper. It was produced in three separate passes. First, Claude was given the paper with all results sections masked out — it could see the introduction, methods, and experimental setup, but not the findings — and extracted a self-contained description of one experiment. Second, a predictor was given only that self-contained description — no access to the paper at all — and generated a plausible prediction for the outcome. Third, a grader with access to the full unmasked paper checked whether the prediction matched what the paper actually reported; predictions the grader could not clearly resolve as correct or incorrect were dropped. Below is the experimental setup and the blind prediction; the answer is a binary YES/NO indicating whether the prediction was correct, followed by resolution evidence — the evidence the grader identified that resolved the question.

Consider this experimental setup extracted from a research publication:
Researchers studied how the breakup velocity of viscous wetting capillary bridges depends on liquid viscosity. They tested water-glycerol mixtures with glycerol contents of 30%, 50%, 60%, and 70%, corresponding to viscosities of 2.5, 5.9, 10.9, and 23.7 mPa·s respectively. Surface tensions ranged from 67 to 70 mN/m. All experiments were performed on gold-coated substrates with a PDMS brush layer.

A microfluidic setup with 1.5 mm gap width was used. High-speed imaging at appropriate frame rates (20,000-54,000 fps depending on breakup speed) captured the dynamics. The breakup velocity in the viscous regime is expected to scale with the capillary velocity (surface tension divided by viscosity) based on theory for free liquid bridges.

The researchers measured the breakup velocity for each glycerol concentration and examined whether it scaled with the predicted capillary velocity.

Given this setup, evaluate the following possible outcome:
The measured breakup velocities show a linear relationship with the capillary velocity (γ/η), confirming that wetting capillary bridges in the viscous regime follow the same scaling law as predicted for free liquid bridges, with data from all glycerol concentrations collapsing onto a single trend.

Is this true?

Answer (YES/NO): NO